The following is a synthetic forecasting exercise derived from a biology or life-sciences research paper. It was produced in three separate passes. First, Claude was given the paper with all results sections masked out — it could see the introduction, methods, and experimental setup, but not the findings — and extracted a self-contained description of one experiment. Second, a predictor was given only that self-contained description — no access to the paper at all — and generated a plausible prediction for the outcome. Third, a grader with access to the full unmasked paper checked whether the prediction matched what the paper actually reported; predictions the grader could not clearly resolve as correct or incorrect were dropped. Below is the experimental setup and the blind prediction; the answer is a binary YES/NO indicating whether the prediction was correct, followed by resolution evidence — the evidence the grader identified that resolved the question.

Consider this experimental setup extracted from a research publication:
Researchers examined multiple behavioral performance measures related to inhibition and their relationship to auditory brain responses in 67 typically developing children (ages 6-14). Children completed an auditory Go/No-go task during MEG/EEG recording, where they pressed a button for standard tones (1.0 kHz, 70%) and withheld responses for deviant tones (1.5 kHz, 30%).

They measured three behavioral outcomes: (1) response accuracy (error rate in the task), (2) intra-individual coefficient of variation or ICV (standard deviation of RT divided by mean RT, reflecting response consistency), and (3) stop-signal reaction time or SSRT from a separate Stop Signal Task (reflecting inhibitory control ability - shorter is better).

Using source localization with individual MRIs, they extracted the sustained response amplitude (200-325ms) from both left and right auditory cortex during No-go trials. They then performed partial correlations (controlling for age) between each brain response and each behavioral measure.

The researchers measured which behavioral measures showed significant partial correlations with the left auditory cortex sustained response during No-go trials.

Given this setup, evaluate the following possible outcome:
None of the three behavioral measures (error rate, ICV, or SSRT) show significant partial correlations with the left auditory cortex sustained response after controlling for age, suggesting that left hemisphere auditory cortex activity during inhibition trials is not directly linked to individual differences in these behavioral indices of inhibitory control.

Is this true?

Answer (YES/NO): NO